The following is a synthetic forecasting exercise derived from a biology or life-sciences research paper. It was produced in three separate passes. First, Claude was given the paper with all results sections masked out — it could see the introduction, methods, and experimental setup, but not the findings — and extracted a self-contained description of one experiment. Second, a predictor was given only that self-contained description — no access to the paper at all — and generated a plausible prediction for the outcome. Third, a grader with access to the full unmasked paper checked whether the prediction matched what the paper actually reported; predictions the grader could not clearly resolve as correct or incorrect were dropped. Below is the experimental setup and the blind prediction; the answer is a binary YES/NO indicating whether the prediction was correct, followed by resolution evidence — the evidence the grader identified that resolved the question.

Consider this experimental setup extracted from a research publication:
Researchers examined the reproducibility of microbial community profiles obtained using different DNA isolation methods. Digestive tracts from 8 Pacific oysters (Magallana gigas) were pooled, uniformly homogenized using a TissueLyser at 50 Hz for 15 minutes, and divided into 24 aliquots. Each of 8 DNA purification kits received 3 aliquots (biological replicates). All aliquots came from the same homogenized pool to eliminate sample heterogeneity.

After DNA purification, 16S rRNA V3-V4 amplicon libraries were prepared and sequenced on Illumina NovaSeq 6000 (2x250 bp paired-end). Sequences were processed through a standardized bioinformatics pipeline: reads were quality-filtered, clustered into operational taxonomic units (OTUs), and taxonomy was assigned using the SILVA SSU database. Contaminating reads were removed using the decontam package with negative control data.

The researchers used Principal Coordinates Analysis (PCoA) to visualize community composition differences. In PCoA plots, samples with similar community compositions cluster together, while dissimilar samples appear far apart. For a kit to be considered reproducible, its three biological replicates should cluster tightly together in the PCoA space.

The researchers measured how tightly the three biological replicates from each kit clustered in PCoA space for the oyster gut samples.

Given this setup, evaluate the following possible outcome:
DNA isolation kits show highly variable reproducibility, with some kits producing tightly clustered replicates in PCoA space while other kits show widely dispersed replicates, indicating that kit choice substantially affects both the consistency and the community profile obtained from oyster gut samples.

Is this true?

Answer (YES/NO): YES